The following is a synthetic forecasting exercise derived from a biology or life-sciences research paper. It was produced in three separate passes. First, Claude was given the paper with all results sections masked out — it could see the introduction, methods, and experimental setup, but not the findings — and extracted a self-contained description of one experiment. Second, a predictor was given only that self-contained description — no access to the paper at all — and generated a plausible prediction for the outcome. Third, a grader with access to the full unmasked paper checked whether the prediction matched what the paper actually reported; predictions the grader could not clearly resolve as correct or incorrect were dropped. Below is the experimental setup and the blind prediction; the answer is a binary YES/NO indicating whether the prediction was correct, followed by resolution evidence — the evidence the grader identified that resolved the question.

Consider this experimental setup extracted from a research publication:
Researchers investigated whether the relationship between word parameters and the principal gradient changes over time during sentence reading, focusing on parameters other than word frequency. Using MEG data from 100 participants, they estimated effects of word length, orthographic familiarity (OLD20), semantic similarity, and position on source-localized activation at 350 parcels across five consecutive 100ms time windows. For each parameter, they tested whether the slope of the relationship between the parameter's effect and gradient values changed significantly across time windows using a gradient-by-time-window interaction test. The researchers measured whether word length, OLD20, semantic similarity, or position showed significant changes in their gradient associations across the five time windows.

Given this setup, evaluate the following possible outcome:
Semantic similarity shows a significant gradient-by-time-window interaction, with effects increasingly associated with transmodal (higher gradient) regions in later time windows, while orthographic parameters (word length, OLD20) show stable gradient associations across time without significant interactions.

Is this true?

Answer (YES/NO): NO